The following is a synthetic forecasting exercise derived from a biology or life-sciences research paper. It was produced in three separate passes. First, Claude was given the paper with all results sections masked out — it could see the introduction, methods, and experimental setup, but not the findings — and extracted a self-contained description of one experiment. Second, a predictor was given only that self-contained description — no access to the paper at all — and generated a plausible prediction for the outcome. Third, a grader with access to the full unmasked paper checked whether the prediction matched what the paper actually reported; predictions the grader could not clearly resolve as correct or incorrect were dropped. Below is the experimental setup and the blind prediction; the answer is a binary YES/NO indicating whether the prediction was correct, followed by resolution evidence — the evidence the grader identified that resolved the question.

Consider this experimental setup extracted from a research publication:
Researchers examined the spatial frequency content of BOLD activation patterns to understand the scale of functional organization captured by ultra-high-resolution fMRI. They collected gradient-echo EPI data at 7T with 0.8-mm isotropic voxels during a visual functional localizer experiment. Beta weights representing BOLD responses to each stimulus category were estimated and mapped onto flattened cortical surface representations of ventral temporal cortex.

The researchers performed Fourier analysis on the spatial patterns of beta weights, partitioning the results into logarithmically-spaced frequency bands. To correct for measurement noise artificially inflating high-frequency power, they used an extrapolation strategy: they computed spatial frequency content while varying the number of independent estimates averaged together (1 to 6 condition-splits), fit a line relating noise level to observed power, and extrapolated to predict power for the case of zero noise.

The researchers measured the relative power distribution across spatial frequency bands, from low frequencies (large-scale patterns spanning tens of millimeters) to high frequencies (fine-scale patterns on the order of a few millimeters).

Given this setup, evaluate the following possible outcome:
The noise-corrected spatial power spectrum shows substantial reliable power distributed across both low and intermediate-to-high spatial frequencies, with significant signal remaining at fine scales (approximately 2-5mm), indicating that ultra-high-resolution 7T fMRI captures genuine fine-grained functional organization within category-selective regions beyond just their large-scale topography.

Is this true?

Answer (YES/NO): NO